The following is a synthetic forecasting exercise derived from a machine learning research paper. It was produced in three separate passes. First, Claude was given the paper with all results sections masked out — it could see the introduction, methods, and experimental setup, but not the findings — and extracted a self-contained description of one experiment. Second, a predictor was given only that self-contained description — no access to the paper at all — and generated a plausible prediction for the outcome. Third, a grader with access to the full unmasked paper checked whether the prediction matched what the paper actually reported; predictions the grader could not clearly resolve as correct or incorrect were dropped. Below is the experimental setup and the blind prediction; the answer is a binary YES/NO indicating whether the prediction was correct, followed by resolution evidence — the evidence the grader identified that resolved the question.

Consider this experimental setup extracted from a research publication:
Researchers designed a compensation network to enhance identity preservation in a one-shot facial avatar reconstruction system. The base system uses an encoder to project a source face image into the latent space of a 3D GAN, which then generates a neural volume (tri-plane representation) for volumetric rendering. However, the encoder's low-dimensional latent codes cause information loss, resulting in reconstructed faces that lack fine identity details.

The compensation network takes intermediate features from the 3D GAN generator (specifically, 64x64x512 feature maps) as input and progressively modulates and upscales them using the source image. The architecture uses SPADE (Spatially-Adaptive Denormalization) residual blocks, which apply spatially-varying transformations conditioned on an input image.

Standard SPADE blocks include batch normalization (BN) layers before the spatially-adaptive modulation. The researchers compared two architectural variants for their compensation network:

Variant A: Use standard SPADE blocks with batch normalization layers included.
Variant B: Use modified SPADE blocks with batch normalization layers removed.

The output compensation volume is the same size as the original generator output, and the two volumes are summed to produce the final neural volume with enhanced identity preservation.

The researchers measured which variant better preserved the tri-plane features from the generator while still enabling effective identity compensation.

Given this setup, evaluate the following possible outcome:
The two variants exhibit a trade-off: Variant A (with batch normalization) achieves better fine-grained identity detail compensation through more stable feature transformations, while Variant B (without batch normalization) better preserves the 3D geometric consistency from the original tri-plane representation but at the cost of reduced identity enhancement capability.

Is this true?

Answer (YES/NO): NO